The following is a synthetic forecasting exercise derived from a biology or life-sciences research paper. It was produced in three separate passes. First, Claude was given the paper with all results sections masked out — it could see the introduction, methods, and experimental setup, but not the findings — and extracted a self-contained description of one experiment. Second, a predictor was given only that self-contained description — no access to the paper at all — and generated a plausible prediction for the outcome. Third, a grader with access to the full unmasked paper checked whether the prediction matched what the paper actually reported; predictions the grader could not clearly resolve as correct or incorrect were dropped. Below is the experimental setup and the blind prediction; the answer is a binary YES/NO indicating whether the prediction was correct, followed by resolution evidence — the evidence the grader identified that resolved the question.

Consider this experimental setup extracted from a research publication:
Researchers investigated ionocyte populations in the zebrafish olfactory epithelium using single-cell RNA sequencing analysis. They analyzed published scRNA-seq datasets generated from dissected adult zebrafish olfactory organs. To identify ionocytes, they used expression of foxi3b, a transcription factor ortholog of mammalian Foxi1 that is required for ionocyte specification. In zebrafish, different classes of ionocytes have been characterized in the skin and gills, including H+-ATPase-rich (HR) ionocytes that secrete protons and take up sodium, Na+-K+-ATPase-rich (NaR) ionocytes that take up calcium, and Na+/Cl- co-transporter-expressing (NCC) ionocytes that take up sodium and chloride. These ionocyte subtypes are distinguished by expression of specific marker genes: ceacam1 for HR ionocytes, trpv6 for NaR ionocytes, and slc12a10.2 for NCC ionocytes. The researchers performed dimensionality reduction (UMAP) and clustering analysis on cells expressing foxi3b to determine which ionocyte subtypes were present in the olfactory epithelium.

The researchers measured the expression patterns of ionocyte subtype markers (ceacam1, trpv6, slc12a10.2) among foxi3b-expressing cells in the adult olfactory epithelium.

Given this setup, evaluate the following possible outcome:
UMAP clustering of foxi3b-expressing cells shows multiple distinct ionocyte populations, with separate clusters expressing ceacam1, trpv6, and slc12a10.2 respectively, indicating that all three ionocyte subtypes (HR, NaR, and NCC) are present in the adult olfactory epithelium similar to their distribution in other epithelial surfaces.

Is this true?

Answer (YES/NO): NO